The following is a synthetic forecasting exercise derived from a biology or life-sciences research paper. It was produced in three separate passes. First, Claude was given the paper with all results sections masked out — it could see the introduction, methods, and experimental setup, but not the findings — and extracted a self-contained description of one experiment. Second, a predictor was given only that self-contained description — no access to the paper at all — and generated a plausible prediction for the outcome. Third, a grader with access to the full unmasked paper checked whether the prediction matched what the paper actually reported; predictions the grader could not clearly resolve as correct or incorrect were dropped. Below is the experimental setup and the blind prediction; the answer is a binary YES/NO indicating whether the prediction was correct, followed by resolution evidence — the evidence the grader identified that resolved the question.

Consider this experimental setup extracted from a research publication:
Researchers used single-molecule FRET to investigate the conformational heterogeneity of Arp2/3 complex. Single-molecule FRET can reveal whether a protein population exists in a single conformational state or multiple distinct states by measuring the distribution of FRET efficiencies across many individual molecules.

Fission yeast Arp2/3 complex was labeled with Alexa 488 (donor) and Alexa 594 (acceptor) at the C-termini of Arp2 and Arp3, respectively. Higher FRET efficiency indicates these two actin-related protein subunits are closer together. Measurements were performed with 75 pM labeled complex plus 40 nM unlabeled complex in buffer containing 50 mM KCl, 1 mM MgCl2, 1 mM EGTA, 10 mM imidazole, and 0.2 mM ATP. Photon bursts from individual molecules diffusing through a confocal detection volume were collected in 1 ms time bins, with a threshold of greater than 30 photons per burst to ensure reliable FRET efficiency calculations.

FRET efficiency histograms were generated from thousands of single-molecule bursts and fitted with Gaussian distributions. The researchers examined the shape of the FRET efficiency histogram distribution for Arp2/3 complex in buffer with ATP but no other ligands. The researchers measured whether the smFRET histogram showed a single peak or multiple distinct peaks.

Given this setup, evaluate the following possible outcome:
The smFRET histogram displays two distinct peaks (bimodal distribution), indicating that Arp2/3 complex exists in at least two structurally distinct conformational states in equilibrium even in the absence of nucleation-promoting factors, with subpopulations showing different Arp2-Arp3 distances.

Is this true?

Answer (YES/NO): NO